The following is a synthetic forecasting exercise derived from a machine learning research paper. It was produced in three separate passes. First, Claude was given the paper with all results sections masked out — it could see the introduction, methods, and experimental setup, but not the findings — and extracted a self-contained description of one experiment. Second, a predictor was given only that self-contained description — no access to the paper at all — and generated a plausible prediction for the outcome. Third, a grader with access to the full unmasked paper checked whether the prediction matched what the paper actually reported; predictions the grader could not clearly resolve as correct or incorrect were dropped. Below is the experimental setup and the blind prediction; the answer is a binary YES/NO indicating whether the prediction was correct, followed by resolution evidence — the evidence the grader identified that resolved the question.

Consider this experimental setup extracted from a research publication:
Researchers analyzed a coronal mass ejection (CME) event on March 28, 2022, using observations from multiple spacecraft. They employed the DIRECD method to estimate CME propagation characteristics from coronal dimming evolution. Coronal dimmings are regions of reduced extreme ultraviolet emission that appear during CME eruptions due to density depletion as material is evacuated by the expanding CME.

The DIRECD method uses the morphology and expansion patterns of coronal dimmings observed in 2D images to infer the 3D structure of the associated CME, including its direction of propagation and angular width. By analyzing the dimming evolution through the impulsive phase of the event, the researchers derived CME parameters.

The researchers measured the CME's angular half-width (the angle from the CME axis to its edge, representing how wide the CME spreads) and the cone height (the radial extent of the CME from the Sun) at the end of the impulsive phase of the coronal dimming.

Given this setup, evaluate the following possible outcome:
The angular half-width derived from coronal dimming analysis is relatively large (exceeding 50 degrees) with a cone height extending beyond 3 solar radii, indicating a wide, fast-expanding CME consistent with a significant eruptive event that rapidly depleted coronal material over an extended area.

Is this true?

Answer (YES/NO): NO